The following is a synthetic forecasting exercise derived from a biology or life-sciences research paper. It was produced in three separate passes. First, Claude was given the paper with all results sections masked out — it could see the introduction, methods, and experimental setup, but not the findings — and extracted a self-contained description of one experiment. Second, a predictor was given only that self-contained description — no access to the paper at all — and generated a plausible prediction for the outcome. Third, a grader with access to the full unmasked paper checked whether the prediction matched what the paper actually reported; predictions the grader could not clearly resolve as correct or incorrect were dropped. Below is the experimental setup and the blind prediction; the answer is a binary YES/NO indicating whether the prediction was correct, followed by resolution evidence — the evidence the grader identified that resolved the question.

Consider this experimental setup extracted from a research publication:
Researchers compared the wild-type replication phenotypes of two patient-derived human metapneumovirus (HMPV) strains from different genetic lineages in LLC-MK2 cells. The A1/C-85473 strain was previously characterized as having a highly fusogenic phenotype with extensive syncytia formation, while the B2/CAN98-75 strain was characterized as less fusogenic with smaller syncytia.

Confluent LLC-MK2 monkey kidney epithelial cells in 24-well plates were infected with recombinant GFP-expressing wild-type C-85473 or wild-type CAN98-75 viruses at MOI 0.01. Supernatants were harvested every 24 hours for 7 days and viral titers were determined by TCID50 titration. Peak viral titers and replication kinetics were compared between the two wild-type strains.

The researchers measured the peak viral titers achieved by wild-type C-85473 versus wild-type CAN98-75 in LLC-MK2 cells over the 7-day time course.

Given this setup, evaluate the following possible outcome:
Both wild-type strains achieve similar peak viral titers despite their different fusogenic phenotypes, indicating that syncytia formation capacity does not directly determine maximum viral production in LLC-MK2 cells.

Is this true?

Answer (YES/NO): NO